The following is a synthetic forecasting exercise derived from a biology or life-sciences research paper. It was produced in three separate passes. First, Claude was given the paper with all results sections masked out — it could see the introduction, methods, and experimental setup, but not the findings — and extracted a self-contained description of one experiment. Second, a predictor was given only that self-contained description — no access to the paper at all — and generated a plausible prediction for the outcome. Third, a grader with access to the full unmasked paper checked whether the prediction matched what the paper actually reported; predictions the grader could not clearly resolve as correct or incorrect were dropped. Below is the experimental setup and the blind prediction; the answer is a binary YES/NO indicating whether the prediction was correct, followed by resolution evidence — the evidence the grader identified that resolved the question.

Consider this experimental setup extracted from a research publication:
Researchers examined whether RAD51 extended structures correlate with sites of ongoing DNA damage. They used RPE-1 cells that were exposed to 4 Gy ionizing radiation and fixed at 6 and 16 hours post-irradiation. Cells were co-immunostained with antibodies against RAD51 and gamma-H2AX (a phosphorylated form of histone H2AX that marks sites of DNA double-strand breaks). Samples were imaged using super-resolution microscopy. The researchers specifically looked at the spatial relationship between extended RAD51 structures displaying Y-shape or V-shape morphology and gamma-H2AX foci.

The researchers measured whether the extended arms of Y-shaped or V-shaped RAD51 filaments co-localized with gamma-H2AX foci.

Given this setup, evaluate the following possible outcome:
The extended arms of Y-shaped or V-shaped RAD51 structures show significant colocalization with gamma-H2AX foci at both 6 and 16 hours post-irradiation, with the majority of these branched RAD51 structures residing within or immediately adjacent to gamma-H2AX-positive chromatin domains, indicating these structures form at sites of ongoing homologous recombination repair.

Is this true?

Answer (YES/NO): NO